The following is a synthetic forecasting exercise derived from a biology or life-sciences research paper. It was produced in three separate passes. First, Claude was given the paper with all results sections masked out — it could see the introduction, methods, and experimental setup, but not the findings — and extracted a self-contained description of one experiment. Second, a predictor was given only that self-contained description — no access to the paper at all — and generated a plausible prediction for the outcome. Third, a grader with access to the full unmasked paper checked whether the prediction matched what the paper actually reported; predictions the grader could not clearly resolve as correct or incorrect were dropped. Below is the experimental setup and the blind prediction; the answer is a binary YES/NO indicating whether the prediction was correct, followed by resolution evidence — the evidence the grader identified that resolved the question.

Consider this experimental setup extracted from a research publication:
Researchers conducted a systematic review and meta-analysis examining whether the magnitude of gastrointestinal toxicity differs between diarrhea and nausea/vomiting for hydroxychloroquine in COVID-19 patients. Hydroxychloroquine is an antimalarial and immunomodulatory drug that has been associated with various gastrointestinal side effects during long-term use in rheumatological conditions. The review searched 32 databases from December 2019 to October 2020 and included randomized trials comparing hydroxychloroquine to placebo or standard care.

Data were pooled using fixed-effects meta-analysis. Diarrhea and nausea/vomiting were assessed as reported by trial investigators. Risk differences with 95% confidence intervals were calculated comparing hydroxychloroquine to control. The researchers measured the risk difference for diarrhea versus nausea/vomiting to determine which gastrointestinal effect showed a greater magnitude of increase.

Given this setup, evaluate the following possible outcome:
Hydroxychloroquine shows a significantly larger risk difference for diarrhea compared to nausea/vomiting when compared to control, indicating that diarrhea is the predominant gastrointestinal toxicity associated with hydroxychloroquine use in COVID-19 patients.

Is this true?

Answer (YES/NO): NO